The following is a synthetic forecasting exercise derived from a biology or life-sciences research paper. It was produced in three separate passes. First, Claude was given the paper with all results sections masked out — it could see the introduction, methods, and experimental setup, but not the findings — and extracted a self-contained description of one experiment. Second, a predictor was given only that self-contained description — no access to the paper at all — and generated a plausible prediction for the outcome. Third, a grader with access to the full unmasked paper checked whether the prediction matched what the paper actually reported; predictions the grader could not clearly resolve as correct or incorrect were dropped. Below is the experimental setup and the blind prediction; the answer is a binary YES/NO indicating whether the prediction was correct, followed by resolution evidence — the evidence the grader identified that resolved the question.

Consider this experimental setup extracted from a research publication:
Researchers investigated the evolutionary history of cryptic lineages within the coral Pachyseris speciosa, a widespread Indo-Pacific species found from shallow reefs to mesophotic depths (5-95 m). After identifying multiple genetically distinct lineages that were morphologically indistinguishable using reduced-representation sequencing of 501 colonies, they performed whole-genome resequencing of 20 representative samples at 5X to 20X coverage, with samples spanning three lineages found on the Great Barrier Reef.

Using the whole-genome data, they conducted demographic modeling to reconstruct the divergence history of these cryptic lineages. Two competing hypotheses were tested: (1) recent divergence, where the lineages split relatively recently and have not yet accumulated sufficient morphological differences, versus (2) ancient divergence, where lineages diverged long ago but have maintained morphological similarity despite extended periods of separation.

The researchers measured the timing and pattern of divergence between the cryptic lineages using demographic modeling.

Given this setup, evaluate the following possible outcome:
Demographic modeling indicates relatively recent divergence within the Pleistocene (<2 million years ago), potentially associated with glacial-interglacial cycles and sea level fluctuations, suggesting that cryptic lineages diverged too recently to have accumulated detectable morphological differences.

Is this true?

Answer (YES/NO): NO